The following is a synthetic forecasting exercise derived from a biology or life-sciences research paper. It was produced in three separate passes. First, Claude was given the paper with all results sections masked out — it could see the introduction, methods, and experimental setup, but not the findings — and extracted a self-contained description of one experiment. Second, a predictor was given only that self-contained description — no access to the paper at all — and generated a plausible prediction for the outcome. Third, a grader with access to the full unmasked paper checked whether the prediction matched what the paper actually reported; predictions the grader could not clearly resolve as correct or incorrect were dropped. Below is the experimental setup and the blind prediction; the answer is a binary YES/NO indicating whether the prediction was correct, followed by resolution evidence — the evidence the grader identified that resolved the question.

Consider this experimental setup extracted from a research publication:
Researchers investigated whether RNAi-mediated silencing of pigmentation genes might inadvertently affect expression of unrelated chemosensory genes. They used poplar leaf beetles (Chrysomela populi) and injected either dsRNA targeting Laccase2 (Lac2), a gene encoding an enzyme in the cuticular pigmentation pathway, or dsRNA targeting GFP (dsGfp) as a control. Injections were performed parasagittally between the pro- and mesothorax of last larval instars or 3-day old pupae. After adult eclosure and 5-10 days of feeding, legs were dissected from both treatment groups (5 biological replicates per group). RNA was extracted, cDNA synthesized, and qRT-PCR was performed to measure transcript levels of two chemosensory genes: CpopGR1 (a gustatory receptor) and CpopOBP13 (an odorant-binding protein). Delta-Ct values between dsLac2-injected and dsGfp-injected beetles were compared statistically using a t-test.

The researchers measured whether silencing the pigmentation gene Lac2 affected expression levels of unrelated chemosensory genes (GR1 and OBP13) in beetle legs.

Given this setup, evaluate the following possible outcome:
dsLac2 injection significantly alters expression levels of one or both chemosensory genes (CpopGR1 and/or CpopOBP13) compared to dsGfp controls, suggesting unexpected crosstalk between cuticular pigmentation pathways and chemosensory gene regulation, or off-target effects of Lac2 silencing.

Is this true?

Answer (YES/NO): NO